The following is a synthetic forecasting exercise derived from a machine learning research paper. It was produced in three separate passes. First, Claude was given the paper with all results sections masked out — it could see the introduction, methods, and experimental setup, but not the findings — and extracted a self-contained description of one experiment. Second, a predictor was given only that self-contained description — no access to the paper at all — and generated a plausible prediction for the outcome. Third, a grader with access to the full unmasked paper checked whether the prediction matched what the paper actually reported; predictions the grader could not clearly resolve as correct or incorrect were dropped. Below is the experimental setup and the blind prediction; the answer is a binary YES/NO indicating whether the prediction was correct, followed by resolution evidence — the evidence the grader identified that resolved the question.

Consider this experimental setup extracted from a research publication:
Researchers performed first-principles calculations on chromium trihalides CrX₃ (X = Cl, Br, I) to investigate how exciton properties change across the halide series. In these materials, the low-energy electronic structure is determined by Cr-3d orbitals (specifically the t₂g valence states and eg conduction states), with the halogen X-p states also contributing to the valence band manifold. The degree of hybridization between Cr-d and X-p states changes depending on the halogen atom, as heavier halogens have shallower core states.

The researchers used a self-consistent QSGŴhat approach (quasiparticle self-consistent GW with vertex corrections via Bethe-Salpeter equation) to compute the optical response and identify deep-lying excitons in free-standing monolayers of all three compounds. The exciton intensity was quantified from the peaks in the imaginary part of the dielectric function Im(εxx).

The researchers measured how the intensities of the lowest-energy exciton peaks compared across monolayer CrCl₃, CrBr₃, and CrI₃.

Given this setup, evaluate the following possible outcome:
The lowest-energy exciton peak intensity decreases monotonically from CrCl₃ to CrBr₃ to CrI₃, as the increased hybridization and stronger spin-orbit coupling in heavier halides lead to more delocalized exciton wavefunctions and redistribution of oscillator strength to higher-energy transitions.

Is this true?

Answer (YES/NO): NO